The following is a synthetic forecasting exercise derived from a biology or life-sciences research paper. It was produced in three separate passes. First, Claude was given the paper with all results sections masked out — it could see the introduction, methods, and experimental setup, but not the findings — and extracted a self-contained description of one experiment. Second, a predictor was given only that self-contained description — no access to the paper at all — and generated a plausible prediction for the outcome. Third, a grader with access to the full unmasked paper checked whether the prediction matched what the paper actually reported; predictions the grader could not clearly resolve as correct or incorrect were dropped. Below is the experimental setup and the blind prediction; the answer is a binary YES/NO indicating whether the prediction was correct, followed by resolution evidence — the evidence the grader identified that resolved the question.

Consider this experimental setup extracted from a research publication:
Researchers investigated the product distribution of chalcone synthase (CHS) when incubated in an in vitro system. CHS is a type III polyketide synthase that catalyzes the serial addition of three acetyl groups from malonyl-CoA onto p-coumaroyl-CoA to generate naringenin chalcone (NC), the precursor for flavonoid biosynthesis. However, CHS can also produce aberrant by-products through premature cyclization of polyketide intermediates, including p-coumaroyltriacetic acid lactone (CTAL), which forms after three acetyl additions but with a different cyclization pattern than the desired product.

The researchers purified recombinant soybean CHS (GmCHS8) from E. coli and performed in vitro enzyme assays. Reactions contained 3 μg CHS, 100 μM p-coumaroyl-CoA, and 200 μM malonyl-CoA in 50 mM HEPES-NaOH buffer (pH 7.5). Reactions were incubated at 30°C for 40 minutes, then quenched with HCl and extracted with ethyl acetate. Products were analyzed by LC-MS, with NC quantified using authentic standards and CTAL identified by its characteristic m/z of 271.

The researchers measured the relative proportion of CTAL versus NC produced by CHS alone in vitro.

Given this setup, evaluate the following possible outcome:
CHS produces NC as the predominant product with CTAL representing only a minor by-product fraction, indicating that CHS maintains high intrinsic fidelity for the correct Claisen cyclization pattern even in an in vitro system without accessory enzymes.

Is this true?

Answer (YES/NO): NO